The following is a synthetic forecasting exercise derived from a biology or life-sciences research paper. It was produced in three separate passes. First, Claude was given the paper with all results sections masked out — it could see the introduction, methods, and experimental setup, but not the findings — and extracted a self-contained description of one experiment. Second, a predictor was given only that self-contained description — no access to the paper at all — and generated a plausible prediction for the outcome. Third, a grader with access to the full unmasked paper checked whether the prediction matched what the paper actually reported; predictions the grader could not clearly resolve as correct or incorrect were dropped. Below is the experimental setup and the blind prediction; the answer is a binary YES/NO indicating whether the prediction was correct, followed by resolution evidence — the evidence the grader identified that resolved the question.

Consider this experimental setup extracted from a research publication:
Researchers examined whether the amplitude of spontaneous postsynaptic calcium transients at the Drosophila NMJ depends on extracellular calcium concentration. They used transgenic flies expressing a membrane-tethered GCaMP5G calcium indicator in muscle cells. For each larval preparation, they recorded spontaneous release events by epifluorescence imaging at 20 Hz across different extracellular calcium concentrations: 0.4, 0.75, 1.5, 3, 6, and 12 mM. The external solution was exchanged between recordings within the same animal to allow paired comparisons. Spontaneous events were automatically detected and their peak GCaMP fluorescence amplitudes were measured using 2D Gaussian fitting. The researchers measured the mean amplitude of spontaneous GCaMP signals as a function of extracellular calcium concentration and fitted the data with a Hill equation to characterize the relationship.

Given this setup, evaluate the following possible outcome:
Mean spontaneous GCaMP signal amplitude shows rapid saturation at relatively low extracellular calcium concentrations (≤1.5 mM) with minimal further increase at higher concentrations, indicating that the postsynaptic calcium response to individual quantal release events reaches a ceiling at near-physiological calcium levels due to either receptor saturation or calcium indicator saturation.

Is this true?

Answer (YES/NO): NO